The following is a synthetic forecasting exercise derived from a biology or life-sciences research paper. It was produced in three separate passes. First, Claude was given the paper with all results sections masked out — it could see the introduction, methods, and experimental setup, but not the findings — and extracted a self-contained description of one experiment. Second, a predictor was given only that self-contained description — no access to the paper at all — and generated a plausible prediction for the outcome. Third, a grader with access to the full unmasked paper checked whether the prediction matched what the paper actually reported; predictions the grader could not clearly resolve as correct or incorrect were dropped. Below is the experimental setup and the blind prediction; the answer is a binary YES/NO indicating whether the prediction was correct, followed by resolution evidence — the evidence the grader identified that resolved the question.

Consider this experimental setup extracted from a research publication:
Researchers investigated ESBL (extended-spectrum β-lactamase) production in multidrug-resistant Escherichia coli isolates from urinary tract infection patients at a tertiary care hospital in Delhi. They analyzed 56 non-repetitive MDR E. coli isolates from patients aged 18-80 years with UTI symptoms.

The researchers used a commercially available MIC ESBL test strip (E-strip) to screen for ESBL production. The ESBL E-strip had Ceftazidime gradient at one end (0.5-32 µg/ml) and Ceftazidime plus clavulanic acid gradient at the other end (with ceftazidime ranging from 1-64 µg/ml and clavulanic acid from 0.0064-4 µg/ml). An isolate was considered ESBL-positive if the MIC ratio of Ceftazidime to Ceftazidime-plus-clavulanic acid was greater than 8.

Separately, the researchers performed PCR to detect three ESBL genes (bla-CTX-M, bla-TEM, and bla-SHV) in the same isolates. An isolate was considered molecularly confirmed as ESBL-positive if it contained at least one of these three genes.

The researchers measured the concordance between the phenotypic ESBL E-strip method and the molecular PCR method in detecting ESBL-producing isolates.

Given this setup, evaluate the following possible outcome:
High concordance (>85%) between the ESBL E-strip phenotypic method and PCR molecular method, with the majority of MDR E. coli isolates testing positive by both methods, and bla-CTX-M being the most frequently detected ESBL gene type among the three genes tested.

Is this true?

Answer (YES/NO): YES